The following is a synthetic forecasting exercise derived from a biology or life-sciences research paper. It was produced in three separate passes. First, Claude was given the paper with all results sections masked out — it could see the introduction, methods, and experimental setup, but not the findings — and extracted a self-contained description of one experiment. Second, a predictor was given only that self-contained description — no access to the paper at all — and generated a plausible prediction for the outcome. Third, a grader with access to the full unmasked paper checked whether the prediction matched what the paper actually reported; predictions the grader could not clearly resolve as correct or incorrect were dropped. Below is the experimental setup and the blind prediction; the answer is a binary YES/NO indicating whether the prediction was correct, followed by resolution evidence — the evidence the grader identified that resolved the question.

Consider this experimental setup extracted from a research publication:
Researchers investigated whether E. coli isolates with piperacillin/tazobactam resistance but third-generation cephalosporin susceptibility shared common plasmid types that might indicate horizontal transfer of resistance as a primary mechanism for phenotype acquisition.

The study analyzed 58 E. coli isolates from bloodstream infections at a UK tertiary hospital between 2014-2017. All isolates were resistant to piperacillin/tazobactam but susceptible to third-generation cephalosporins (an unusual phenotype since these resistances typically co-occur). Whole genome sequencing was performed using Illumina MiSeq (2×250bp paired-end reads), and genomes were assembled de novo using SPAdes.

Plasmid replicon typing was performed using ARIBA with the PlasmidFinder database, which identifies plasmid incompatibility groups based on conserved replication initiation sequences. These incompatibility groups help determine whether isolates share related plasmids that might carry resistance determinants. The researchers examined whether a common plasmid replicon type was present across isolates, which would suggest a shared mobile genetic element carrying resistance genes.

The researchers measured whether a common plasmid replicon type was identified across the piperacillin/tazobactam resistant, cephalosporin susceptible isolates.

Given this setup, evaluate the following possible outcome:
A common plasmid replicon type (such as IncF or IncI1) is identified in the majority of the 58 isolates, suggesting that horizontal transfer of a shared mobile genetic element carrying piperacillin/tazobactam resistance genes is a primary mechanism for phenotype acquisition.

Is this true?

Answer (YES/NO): NO